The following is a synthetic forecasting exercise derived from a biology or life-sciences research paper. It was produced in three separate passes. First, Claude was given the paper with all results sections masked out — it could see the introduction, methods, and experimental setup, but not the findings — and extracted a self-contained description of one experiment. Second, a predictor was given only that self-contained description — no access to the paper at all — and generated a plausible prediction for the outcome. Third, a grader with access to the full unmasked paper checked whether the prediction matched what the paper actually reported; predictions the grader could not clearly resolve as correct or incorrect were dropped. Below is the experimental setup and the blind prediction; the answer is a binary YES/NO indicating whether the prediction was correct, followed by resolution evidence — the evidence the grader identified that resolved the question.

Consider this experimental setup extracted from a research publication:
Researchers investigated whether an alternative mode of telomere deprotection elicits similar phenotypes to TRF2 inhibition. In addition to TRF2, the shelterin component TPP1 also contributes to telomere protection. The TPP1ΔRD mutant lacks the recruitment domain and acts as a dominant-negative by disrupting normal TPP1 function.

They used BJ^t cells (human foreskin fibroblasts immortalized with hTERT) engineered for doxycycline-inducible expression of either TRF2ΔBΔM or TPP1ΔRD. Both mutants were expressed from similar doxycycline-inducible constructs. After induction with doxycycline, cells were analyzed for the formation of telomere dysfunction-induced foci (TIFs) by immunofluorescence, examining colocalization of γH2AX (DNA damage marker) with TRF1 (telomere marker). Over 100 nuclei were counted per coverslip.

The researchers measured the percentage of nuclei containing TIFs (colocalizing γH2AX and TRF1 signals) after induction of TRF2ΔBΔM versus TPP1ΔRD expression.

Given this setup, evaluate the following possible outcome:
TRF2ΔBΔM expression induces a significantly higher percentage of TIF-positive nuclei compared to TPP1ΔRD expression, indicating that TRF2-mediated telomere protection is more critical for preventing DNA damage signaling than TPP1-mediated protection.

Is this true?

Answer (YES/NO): NO